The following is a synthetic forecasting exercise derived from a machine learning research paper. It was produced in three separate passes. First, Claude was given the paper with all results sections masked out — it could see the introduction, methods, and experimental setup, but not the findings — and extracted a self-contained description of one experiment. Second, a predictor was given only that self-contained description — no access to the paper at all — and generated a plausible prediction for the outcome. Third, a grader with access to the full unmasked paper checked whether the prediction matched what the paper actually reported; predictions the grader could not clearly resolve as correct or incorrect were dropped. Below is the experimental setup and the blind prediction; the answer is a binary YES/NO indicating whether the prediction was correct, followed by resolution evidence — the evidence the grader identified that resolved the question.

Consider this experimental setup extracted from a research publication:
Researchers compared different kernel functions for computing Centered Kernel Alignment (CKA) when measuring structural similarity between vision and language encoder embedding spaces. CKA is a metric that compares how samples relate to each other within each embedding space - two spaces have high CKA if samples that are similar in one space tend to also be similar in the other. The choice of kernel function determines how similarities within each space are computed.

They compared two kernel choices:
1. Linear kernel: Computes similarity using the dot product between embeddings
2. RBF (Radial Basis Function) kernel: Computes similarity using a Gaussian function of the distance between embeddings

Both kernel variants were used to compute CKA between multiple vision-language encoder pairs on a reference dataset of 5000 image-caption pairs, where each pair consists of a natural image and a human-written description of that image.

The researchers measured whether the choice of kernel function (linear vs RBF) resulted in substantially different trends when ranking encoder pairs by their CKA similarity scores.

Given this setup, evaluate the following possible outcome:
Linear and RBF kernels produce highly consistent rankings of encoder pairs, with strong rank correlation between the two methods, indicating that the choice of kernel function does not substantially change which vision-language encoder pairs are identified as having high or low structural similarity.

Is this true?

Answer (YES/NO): YES